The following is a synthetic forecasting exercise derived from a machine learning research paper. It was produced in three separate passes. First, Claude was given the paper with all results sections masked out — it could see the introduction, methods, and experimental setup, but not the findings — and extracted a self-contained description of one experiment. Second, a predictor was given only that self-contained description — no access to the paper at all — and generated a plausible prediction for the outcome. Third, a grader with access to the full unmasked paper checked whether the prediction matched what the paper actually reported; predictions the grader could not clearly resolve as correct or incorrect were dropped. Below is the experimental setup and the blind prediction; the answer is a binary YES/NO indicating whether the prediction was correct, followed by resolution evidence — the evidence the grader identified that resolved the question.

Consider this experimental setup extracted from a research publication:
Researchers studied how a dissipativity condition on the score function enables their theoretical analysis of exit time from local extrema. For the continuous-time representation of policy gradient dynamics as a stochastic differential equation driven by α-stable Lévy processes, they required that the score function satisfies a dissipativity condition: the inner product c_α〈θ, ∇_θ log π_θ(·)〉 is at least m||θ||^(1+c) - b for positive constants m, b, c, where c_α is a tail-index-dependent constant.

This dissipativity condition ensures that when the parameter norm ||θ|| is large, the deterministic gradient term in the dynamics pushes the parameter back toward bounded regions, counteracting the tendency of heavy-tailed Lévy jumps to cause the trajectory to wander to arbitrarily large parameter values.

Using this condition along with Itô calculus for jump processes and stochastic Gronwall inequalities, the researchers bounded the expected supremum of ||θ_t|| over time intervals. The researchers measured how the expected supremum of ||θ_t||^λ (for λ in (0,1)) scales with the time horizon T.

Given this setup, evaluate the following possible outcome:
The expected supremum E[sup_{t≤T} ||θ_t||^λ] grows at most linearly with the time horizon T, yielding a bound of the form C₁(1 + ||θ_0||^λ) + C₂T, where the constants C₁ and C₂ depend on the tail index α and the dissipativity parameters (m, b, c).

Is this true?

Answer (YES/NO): NO